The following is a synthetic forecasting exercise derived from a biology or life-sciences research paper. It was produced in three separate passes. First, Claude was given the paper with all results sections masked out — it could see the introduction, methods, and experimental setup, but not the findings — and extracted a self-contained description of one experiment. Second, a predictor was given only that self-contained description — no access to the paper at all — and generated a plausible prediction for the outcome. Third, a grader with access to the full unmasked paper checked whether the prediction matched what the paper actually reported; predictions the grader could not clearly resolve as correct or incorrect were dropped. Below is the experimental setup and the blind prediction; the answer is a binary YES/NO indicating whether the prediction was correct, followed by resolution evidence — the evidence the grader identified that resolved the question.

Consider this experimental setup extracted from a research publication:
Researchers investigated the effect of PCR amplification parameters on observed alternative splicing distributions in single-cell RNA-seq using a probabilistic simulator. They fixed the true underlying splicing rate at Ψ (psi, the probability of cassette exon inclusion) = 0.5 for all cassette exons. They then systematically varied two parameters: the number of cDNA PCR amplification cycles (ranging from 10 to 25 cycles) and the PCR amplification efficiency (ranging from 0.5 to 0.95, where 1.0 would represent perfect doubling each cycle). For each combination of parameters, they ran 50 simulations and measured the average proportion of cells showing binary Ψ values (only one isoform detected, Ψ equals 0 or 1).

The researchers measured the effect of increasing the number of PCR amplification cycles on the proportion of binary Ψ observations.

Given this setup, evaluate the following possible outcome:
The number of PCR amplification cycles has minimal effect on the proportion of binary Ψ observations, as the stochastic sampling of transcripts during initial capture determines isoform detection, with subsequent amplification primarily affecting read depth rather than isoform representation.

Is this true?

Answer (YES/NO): NO